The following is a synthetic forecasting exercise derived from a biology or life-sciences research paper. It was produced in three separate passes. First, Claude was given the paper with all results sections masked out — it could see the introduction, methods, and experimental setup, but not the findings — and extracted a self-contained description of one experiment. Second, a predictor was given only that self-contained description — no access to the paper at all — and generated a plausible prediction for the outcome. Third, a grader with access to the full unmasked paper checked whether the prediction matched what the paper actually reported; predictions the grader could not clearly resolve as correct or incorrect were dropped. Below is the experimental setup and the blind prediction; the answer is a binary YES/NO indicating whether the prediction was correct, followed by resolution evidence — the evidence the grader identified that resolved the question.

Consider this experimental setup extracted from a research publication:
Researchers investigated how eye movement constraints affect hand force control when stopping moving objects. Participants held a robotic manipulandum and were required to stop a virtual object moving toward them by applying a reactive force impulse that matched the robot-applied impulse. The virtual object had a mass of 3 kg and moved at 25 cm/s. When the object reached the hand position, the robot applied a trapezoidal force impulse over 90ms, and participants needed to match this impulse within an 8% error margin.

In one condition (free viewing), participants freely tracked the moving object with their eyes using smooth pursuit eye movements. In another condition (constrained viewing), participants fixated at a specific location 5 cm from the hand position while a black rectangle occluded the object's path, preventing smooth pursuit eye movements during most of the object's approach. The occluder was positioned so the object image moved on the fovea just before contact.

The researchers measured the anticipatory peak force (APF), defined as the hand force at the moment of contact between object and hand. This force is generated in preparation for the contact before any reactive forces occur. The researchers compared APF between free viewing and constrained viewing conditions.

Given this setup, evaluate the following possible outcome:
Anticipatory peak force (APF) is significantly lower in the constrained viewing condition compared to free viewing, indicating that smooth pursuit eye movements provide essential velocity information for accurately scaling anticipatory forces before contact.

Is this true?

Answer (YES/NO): YES